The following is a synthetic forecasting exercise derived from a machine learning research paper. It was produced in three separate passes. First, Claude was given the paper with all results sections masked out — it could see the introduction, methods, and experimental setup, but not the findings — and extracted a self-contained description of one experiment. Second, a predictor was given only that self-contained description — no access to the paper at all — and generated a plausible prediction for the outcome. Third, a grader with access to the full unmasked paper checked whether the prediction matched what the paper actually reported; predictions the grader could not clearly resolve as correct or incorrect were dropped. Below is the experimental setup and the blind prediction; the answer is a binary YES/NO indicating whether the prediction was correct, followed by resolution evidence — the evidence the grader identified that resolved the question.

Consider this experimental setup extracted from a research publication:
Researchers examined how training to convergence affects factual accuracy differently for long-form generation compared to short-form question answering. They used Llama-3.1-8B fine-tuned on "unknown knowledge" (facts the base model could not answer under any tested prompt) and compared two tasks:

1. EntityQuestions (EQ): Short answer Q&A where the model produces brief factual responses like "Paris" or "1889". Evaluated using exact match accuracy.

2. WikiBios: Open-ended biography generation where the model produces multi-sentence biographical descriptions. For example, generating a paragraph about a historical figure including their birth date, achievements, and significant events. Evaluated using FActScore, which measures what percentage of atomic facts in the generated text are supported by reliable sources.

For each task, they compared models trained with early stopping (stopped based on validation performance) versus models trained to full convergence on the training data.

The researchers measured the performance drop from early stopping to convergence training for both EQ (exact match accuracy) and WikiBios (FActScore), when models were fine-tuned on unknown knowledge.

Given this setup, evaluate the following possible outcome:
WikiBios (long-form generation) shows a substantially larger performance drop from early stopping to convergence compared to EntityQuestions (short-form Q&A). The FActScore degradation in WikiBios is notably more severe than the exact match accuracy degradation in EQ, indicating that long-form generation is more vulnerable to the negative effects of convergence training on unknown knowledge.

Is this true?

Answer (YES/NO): YES